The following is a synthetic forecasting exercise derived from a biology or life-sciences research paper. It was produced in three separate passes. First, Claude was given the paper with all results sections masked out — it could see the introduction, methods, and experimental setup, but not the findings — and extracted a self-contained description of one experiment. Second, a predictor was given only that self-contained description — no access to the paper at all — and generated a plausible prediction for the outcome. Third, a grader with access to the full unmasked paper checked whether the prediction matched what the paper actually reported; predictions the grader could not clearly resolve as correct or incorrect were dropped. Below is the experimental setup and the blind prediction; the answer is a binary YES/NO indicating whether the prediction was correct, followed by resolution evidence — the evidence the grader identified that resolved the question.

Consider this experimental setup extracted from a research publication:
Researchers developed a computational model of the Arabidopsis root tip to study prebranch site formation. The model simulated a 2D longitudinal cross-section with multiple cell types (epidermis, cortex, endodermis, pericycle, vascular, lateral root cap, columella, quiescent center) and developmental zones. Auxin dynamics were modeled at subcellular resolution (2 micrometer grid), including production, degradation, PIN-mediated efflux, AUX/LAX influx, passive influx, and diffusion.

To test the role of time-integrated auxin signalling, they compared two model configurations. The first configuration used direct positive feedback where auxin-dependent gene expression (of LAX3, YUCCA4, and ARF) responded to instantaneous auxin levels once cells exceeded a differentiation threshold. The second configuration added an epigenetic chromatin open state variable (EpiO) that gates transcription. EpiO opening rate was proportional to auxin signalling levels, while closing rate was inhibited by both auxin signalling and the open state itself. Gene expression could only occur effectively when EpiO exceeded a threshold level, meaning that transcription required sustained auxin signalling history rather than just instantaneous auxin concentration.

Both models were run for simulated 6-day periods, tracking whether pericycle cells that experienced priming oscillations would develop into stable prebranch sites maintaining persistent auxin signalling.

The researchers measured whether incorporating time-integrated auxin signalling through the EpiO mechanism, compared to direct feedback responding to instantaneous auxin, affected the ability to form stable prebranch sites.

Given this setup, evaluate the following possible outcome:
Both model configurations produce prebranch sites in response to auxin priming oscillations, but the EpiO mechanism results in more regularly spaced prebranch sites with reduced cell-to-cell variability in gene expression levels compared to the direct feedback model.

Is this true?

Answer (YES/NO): NO